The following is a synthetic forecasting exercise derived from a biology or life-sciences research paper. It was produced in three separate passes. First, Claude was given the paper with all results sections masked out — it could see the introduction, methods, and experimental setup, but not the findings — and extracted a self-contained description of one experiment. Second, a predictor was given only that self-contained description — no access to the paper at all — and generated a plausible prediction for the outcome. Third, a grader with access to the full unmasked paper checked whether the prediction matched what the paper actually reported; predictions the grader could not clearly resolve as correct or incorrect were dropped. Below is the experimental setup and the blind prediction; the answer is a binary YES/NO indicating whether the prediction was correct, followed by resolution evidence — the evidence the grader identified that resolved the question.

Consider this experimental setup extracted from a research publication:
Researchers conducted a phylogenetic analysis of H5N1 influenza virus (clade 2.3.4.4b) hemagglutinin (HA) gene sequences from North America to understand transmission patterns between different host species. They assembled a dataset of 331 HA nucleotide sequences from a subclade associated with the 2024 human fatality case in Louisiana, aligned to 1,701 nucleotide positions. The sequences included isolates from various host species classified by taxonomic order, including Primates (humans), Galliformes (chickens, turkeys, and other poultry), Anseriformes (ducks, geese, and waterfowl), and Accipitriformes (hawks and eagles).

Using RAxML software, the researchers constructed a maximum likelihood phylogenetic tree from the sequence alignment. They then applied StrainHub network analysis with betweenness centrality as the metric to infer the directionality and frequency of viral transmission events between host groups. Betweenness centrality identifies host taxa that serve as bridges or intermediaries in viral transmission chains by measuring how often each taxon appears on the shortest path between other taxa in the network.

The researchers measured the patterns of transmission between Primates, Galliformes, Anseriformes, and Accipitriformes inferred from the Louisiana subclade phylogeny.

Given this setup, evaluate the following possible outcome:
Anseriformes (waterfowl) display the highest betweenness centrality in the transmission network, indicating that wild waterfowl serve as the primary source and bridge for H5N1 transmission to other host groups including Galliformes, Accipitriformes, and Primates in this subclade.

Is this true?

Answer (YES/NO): NO